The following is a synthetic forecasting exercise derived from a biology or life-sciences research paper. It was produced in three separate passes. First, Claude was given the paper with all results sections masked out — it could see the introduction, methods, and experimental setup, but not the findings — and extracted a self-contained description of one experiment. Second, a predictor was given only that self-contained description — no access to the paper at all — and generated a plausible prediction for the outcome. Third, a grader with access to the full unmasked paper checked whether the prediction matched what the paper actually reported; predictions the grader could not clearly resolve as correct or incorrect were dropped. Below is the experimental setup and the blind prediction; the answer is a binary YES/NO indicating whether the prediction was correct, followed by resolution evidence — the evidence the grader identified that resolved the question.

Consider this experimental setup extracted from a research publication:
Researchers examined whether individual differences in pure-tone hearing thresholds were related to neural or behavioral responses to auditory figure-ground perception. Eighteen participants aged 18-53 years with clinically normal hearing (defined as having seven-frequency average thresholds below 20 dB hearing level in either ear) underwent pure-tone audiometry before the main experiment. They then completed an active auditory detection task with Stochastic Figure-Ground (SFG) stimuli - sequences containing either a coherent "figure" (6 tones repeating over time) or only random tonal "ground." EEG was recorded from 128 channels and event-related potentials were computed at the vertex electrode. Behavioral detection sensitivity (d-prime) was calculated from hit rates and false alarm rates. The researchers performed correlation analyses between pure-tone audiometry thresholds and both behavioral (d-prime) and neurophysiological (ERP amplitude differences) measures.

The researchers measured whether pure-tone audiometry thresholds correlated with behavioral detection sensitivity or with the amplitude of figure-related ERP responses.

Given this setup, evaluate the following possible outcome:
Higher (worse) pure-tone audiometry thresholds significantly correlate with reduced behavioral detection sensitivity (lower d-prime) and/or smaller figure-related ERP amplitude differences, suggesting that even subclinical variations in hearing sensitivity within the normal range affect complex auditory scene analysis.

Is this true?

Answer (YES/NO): NO